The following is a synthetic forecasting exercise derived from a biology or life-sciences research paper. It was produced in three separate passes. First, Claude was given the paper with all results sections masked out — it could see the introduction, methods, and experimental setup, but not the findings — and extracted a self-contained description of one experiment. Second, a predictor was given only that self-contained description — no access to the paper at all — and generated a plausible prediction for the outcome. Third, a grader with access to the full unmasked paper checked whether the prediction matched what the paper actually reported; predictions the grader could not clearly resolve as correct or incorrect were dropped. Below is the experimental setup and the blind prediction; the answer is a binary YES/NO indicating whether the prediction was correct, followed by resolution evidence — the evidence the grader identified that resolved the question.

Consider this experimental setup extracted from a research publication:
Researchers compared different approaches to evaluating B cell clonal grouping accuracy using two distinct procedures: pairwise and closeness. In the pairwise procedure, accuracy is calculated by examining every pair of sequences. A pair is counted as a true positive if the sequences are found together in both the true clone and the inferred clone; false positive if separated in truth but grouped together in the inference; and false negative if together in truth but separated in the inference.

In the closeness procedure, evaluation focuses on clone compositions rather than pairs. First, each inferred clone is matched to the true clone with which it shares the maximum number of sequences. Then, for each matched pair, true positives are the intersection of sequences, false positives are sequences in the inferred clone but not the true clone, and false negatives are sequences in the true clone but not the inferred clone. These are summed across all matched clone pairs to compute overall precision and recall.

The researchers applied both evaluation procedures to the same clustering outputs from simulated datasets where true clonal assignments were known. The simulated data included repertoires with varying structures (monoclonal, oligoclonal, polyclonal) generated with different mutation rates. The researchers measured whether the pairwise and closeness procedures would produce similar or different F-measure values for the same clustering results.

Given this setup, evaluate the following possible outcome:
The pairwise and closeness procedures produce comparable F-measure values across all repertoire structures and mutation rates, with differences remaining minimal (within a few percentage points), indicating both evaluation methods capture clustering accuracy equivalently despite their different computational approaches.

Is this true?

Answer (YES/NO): NO